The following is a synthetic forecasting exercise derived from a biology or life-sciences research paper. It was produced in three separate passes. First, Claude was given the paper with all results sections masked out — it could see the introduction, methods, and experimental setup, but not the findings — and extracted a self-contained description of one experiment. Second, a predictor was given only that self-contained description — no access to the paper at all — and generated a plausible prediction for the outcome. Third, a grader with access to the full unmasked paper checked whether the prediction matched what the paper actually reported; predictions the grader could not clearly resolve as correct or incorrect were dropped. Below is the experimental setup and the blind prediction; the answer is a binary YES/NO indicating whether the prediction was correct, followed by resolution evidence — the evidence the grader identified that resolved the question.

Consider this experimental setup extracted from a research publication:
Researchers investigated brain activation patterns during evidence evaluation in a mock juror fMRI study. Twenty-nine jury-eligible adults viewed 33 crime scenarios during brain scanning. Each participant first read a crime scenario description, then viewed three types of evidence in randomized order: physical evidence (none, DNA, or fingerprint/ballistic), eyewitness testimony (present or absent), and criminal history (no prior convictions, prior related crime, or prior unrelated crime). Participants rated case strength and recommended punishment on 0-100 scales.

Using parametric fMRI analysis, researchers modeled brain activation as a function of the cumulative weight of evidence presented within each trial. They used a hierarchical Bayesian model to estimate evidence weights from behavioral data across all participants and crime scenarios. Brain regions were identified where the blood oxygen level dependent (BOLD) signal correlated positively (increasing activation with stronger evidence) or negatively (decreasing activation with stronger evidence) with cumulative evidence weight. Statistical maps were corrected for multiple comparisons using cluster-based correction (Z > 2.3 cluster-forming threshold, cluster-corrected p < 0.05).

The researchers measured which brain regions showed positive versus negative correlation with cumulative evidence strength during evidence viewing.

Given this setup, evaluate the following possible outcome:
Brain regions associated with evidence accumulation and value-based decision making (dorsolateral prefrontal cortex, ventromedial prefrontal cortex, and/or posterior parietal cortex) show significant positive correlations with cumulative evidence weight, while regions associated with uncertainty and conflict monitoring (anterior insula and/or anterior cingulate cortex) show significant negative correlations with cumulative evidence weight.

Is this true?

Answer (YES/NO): NO